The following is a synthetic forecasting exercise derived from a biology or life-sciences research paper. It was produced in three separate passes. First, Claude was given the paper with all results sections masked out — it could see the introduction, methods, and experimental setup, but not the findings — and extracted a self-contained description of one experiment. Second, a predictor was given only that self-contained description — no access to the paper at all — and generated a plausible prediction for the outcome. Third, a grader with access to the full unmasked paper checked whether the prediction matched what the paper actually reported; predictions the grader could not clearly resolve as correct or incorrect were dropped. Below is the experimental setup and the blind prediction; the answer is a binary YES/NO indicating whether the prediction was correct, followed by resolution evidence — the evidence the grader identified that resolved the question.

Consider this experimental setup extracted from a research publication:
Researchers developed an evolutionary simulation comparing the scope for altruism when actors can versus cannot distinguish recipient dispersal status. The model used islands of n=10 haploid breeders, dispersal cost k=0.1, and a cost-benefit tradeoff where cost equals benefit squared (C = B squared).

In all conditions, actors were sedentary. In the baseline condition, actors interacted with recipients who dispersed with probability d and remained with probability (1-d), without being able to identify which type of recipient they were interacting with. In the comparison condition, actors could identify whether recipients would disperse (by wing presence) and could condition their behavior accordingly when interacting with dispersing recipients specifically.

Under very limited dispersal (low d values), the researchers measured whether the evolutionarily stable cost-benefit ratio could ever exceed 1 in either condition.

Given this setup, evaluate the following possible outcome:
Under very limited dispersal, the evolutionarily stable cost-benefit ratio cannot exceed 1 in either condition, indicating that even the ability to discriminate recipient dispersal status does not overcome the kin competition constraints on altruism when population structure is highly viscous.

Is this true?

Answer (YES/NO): NO